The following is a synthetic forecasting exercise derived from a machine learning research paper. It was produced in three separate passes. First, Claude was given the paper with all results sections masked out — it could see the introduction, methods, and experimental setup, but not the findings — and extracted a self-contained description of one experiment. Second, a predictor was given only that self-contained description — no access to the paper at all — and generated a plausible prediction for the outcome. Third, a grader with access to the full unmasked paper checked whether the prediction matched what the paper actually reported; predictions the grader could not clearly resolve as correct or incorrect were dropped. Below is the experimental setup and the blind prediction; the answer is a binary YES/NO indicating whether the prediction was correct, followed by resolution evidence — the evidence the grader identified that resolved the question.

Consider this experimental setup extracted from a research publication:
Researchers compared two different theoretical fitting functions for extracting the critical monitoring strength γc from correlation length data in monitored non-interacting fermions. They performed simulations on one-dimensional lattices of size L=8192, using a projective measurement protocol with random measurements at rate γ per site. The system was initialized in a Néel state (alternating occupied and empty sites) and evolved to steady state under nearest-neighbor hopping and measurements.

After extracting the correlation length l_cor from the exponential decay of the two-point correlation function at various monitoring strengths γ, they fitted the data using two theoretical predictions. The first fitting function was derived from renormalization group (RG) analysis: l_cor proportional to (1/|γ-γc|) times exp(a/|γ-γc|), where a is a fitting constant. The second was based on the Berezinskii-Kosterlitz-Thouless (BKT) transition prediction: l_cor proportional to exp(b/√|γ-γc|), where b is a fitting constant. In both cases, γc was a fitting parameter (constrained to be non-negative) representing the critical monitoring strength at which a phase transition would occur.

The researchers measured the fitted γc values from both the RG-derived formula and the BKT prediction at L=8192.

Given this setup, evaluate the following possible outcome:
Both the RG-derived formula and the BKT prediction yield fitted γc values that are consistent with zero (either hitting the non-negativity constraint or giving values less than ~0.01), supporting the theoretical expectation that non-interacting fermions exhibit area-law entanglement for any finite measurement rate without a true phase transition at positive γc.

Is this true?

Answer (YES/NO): NO